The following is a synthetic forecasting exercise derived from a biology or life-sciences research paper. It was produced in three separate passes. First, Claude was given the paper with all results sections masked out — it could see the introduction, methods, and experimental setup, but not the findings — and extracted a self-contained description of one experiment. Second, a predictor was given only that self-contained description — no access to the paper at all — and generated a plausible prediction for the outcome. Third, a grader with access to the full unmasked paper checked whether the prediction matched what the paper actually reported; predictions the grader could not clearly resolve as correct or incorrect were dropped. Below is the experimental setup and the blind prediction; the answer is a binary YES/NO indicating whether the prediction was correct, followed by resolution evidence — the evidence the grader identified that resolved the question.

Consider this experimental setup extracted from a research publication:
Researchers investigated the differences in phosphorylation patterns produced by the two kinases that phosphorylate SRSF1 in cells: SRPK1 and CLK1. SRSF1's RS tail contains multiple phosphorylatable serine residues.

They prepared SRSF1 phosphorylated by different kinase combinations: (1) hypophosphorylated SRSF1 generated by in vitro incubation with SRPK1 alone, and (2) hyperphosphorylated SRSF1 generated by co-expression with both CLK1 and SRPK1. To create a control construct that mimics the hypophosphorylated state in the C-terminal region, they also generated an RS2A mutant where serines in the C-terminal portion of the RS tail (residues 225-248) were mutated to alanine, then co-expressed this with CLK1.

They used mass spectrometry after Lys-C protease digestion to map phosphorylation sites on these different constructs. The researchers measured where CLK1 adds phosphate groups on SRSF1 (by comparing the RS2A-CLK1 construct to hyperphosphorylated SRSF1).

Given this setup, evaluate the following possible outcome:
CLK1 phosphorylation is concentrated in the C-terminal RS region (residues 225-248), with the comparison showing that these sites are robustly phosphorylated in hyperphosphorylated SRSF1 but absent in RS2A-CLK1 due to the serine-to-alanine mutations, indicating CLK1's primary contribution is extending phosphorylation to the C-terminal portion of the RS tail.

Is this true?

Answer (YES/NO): NO